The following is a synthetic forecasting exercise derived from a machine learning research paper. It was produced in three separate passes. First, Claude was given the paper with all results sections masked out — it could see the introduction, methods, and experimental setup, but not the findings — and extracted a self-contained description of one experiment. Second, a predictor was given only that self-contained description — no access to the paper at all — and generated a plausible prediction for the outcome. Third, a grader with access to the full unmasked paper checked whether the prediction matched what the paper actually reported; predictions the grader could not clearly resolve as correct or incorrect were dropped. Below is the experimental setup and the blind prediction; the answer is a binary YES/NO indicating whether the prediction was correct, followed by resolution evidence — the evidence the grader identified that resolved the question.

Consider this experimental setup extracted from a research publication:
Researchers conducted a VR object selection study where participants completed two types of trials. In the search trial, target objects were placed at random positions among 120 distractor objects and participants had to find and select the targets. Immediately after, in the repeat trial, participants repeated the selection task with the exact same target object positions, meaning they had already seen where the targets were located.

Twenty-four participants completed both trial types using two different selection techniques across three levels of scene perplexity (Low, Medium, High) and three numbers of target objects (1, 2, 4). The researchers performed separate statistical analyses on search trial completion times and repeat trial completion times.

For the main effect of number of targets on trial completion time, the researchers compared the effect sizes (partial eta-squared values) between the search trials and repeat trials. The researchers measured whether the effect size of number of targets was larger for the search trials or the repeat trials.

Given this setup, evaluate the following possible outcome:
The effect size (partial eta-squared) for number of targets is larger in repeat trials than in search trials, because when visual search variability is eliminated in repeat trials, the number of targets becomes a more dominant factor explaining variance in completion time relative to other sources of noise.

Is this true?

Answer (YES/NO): YES